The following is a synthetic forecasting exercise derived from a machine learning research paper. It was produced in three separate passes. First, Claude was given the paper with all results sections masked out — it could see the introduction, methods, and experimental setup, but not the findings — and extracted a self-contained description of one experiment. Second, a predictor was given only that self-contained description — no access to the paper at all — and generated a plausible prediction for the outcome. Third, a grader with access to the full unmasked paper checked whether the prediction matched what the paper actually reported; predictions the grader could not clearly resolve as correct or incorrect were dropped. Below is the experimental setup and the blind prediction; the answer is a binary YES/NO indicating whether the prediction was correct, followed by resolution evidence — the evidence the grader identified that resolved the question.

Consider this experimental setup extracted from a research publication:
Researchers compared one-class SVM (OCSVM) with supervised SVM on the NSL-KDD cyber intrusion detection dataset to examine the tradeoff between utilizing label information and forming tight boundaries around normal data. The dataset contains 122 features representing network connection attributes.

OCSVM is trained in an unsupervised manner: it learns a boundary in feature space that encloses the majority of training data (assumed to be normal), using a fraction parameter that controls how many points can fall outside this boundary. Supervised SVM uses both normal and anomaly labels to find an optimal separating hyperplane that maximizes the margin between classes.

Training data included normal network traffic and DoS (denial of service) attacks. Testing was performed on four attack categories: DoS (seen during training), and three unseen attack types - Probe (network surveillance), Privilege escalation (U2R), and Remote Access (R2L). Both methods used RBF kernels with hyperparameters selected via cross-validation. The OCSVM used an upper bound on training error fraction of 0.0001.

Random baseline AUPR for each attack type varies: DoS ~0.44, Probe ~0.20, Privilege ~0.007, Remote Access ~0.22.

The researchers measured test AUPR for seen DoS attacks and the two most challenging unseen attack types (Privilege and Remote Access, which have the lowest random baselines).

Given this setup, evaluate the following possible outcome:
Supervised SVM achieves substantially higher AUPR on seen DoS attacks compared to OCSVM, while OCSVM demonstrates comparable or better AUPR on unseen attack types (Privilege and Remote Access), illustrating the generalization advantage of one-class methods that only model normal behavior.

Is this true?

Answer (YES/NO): YES